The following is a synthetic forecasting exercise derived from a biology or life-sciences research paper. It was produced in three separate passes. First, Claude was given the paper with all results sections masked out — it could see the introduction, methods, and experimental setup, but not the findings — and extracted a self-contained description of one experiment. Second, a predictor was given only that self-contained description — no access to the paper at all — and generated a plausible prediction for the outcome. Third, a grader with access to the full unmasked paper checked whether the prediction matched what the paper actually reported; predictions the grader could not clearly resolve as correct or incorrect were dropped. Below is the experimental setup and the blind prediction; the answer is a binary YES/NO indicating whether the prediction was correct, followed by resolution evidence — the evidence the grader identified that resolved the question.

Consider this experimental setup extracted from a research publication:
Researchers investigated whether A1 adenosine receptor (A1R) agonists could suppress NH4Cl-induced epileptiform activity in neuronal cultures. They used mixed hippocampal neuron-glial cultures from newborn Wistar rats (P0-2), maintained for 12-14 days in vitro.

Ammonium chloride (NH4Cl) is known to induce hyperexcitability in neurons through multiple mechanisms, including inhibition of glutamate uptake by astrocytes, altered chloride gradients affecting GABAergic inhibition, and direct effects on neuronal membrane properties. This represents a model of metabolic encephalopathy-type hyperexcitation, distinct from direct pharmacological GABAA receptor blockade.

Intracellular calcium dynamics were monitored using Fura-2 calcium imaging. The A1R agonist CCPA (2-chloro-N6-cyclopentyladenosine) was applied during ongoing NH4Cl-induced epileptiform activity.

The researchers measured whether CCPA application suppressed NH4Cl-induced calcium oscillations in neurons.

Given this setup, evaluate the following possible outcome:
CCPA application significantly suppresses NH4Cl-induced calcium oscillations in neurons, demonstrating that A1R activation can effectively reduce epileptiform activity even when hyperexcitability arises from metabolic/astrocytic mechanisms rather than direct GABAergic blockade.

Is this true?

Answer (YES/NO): YES